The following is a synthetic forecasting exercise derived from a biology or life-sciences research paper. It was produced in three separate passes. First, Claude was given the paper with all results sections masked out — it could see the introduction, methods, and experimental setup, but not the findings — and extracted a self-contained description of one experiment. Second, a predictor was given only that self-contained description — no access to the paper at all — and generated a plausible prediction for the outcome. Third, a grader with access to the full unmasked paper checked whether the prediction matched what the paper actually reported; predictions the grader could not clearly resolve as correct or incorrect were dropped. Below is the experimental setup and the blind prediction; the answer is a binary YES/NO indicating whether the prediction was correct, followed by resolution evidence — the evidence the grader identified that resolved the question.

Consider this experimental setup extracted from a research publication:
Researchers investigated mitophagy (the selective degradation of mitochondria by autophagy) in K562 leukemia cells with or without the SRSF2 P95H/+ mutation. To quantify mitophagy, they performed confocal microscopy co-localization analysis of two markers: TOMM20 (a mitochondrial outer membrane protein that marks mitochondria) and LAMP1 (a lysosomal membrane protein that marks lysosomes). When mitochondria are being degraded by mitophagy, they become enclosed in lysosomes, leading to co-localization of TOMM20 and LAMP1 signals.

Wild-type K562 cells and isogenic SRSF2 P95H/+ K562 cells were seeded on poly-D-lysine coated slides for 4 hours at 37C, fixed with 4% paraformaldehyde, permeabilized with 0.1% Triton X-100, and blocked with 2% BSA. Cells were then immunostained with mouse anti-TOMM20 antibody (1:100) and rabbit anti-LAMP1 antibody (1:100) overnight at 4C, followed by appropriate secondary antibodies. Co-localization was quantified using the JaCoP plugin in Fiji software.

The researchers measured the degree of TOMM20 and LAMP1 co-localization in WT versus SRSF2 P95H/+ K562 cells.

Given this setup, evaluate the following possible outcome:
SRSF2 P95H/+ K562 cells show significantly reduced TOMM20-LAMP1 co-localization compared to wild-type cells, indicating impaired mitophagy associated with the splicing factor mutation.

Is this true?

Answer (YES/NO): NO